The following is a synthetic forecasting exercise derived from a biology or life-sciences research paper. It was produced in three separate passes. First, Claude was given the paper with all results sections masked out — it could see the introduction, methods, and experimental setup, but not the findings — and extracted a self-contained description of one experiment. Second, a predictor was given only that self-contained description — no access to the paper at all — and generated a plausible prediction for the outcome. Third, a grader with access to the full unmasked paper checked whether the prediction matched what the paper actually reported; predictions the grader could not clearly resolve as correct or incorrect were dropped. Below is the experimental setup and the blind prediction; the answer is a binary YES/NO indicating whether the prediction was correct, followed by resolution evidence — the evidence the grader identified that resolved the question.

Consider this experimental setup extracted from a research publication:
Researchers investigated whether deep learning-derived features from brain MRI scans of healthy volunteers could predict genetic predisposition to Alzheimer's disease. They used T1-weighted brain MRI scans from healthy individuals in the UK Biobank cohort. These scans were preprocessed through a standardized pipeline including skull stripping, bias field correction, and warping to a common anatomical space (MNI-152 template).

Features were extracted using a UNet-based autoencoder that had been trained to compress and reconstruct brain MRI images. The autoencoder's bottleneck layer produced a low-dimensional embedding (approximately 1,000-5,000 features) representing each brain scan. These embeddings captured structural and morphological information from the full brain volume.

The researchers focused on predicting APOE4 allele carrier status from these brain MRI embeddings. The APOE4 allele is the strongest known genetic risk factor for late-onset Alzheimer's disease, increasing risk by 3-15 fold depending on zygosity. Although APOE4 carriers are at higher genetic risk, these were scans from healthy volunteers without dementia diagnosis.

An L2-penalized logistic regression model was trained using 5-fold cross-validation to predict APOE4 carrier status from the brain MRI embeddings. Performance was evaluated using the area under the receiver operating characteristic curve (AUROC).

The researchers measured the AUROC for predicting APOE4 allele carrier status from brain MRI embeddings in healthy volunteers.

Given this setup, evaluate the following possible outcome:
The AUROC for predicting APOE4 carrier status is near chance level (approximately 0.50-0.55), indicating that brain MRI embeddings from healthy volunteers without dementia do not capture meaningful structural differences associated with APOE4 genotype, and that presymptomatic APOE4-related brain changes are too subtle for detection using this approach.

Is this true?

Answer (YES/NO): NO